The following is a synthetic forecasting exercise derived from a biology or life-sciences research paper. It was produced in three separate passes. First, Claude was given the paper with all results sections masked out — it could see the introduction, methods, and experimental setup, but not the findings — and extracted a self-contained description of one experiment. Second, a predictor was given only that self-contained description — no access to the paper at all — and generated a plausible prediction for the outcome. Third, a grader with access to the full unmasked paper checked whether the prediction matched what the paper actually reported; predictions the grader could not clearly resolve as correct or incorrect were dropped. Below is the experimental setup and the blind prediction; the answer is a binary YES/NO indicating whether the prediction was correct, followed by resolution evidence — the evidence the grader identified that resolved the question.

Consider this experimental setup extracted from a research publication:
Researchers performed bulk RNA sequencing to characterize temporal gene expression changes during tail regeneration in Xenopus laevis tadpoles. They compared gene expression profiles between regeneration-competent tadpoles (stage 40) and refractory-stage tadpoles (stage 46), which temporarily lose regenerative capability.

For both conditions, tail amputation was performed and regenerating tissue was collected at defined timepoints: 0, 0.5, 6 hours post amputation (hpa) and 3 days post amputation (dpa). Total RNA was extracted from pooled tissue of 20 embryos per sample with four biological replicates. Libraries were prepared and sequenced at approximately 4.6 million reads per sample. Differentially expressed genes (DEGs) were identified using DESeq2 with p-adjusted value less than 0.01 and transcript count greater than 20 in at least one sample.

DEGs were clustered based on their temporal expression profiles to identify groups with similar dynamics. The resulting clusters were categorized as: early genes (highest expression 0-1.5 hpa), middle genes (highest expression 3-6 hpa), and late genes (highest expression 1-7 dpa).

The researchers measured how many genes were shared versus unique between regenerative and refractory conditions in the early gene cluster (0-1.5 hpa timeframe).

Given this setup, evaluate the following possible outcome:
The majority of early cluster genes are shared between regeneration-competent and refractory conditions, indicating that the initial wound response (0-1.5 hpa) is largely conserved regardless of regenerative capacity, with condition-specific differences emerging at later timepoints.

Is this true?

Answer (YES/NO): YES